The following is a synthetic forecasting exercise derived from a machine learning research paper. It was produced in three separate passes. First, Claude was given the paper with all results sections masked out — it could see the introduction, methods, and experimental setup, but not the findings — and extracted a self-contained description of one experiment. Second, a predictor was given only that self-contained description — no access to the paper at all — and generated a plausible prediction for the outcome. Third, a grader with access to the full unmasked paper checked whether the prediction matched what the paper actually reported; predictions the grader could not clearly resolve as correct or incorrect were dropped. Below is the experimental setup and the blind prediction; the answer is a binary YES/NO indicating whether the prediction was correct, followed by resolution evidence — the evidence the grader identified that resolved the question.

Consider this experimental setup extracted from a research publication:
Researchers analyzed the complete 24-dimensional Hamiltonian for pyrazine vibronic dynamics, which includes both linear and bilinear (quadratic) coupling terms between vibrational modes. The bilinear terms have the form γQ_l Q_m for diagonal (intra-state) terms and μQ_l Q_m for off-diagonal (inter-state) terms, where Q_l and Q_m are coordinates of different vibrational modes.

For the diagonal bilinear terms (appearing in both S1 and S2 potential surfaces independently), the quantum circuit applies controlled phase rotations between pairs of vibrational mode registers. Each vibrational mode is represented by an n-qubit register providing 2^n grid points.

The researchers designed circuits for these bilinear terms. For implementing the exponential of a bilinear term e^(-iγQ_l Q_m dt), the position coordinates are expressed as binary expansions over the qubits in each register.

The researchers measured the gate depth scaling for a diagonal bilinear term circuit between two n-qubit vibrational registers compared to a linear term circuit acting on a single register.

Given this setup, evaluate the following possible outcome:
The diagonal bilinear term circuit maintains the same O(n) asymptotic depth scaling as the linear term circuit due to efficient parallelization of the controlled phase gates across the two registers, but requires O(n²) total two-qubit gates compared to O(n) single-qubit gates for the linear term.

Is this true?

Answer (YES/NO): NO